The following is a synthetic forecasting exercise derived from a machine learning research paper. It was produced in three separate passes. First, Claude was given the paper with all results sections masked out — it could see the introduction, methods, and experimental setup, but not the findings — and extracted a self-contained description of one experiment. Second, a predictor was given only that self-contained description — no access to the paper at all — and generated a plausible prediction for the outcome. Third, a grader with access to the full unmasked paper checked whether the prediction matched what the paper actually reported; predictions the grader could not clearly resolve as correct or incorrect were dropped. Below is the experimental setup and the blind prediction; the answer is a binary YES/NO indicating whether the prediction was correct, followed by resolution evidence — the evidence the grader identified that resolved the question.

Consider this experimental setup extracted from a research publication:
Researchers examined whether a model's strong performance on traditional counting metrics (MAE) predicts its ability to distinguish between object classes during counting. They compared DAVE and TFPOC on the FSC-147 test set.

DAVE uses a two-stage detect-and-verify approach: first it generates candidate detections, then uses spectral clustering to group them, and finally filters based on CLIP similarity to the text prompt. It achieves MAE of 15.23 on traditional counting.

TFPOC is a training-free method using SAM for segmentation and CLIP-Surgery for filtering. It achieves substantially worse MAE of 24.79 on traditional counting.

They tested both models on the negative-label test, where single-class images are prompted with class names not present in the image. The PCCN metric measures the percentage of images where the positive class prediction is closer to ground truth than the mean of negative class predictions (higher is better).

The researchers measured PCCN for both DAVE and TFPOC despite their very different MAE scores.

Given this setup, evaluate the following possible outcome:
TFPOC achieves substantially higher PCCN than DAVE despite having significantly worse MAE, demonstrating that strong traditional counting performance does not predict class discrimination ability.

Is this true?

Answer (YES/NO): NO